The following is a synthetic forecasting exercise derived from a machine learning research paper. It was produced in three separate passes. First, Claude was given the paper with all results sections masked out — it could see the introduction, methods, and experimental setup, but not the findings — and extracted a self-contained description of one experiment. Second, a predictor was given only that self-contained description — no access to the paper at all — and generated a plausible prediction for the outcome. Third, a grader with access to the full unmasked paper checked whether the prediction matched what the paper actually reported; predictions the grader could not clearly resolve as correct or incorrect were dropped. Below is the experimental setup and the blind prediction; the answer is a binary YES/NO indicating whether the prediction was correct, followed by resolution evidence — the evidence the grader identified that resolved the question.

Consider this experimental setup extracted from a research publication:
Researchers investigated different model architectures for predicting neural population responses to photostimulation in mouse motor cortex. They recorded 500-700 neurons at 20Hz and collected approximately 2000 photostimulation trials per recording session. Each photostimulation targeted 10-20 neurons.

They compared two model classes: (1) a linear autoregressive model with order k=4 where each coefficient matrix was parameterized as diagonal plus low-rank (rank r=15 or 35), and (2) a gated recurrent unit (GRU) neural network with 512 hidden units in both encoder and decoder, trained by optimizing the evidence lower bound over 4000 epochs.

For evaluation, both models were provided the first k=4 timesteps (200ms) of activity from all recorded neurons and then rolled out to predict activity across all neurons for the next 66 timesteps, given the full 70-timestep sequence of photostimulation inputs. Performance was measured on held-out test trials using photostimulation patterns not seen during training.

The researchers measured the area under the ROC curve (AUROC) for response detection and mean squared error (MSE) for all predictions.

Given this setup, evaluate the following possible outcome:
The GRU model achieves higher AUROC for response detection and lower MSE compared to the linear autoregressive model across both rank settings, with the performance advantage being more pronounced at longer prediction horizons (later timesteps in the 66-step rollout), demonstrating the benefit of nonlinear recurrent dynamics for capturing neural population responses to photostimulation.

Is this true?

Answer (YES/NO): NO